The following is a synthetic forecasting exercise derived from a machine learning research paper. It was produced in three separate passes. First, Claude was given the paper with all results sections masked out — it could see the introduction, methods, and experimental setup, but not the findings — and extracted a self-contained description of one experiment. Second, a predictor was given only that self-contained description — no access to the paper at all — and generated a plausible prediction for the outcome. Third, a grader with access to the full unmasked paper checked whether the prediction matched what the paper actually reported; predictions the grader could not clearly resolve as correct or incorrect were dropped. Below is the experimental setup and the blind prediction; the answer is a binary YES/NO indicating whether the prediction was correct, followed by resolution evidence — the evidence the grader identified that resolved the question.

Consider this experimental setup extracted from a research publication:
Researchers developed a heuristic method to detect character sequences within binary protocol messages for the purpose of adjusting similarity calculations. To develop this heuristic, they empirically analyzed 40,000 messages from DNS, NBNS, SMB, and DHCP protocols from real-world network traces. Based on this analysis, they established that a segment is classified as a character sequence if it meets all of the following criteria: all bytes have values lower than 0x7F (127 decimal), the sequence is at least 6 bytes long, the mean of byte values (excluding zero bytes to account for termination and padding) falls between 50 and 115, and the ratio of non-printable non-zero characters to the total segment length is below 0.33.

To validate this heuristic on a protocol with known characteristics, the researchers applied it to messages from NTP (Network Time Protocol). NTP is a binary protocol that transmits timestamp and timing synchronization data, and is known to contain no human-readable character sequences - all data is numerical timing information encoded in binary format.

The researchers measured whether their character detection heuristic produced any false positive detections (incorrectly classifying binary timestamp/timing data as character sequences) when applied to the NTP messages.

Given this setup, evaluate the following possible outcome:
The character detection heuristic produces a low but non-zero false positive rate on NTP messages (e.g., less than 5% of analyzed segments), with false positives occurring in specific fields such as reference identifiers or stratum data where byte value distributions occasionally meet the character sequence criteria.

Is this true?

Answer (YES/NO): NO